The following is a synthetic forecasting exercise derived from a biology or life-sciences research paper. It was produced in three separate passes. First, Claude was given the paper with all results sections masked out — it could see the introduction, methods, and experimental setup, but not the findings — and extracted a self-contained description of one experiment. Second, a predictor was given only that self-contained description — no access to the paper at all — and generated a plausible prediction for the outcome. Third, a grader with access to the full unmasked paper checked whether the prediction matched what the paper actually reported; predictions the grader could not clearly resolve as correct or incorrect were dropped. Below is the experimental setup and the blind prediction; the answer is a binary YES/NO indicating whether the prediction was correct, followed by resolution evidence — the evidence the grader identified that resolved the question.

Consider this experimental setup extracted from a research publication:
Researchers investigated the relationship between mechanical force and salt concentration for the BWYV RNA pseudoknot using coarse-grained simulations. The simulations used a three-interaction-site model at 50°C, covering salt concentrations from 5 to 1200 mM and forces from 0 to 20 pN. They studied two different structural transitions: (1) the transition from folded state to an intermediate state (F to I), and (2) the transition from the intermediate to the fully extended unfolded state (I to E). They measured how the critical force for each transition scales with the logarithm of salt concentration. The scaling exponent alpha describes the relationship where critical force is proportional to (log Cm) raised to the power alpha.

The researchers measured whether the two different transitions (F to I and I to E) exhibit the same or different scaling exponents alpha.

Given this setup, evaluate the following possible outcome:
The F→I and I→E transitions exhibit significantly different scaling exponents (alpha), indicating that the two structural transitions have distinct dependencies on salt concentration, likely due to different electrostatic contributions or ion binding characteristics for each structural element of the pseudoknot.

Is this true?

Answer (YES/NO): YES